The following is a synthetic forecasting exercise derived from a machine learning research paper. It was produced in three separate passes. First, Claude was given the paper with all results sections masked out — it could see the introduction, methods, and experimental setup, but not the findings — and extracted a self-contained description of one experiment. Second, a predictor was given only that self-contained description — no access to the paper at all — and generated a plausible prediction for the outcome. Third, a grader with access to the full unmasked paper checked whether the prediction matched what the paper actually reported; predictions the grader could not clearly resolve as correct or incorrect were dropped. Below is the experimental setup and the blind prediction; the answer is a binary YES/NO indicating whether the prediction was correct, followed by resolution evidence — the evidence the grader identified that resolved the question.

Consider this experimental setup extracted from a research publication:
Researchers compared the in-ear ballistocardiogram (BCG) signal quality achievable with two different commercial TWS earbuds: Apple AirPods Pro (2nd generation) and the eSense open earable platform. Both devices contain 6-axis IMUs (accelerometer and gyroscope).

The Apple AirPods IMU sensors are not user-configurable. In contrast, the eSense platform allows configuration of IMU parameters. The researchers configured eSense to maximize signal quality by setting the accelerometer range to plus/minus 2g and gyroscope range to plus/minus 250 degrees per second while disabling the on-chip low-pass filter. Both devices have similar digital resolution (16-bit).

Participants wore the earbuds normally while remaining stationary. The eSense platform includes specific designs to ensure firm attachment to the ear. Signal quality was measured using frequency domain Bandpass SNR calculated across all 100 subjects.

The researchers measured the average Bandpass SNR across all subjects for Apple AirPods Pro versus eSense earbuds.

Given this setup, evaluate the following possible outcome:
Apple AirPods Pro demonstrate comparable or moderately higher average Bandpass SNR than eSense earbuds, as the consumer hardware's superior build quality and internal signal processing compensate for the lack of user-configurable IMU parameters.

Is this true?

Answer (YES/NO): NO